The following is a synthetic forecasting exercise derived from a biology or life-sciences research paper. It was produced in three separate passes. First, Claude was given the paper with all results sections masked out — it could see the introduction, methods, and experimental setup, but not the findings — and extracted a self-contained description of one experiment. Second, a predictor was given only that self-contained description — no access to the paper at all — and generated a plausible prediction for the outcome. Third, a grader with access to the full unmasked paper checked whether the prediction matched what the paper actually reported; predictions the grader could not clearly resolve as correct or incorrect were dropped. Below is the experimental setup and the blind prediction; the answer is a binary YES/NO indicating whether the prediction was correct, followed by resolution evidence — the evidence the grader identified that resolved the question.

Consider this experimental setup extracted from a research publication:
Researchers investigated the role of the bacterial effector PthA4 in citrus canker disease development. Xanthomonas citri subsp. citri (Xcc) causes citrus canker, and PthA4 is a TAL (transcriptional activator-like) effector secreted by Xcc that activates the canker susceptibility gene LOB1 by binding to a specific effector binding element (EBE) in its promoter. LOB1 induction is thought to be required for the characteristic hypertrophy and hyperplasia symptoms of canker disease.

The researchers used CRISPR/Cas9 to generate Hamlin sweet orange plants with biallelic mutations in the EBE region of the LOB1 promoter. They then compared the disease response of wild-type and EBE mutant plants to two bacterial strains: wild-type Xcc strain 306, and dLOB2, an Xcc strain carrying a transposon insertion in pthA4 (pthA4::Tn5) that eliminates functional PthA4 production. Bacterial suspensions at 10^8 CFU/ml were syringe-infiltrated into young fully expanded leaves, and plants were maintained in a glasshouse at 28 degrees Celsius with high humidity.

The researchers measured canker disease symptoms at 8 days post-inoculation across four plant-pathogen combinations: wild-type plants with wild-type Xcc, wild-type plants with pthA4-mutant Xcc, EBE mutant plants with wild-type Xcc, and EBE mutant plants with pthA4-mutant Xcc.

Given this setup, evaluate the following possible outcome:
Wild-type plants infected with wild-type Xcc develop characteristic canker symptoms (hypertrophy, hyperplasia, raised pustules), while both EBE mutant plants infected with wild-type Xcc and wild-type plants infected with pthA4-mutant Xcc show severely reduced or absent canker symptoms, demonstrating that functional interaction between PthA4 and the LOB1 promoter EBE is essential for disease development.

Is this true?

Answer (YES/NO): NO